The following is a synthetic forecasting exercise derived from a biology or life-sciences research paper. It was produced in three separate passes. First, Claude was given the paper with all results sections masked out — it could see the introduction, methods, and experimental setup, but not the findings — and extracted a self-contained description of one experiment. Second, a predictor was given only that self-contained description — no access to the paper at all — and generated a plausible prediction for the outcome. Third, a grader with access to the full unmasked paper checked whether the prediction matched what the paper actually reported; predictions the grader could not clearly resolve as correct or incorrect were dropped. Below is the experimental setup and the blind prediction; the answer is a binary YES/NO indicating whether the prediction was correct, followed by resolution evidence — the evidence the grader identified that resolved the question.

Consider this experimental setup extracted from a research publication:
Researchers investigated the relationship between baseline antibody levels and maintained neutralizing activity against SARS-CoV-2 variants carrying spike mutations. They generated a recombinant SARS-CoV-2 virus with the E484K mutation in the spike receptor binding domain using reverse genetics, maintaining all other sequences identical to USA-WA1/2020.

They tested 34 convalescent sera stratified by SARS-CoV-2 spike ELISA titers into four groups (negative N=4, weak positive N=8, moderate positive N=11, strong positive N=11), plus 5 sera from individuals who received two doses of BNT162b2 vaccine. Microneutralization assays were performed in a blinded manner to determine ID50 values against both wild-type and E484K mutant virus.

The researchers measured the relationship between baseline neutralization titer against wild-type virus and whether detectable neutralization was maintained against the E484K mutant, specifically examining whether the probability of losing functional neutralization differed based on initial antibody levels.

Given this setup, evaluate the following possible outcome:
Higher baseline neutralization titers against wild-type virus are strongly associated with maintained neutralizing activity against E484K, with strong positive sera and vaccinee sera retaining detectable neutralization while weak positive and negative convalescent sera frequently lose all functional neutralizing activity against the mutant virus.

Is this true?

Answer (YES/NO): YES